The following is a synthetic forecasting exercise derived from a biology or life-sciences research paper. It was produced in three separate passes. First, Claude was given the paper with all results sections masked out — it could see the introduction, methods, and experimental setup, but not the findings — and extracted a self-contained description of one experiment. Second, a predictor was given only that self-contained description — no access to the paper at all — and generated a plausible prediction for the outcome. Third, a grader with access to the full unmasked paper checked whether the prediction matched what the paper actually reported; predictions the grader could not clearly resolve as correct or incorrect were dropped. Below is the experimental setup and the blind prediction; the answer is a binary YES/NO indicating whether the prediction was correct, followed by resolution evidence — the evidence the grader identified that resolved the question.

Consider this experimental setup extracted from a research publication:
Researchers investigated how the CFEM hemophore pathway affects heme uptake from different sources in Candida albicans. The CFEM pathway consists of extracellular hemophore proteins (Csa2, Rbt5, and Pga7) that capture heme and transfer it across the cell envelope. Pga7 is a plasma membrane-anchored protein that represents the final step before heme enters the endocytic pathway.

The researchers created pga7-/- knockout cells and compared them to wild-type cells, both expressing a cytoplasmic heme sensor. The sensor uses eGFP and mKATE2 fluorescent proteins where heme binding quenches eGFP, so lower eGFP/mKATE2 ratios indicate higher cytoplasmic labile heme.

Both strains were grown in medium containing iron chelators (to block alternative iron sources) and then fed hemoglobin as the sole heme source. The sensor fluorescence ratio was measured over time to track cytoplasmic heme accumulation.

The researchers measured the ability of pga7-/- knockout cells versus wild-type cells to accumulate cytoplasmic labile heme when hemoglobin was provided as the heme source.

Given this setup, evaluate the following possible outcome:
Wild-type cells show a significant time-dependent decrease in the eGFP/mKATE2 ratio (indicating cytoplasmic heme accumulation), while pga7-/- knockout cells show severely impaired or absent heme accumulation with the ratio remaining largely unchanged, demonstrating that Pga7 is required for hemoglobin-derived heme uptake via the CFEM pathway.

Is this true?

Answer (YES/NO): YES